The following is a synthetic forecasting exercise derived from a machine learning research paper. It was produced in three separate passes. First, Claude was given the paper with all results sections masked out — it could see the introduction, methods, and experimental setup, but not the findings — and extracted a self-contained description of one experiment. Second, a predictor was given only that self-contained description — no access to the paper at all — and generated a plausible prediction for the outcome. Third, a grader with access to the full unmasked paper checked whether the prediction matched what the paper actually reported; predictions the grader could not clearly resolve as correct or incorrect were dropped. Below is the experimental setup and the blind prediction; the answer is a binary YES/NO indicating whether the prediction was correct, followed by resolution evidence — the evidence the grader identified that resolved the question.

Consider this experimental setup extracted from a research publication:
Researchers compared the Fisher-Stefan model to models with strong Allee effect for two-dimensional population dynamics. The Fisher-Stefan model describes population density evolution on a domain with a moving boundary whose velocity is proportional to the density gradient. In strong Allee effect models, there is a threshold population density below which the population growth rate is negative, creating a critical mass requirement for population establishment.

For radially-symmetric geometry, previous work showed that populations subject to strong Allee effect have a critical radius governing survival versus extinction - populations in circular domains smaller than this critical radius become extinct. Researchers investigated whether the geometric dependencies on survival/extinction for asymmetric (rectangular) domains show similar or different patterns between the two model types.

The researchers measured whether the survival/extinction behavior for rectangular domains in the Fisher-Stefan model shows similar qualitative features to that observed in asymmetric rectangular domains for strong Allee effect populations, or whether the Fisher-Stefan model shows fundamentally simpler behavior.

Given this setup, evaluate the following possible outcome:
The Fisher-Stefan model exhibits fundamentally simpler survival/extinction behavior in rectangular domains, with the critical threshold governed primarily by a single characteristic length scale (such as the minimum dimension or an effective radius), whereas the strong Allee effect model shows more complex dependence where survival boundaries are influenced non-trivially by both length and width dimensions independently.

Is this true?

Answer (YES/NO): NO